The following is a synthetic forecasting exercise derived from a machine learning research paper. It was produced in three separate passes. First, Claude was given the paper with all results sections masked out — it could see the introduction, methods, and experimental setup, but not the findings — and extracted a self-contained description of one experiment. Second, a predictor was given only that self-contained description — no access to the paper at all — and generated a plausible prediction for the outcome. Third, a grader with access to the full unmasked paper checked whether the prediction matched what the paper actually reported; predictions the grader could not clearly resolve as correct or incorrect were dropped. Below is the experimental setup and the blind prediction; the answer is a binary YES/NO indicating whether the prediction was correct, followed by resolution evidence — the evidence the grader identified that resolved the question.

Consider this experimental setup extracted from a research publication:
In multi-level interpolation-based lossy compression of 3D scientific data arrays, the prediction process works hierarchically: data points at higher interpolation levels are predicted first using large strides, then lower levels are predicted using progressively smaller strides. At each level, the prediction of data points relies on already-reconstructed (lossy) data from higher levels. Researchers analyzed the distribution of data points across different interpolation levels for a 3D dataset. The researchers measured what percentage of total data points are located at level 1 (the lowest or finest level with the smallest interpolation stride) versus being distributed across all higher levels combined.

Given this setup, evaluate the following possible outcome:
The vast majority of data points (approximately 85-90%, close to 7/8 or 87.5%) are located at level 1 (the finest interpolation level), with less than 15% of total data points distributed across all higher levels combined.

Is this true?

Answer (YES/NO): YES